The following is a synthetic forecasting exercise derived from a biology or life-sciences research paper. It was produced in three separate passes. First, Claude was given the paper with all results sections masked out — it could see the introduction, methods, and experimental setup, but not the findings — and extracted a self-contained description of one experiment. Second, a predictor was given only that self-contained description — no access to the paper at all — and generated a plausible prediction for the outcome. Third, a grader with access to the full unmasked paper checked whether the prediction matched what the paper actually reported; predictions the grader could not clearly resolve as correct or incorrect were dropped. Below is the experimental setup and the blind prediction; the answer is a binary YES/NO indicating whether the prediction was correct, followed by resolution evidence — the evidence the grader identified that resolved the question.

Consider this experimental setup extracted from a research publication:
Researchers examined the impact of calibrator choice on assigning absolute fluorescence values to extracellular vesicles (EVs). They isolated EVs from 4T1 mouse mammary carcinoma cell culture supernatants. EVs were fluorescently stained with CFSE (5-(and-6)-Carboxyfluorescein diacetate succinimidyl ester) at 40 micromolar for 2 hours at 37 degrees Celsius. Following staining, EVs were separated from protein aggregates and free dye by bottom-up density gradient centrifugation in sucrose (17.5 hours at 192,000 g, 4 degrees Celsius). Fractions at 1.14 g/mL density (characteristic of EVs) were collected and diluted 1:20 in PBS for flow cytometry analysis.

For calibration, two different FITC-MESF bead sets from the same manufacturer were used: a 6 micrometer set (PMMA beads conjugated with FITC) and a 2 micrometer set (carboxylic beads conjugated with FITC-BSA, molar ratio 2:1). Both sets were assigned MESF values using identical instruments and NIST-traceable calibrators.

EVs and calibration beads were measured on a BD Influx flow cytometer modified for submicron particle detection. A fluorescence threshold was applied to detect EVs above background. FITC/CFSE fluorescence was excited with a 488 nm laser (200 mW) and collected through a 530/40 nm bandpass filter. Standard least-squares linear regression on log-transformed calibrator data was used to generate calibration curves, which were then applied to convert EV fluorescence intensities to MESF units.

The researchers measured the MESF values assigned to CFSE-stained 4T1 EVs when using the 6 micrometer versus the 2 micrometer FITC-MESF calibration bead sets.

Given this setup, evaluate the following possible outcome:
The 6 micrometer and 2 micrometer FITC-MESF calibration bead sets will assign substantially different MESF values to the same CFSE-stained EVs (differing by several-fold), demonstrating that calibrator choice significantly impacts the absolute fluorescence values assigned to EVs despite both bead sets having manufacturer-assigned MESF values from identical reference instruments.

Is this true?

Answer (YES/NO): NO